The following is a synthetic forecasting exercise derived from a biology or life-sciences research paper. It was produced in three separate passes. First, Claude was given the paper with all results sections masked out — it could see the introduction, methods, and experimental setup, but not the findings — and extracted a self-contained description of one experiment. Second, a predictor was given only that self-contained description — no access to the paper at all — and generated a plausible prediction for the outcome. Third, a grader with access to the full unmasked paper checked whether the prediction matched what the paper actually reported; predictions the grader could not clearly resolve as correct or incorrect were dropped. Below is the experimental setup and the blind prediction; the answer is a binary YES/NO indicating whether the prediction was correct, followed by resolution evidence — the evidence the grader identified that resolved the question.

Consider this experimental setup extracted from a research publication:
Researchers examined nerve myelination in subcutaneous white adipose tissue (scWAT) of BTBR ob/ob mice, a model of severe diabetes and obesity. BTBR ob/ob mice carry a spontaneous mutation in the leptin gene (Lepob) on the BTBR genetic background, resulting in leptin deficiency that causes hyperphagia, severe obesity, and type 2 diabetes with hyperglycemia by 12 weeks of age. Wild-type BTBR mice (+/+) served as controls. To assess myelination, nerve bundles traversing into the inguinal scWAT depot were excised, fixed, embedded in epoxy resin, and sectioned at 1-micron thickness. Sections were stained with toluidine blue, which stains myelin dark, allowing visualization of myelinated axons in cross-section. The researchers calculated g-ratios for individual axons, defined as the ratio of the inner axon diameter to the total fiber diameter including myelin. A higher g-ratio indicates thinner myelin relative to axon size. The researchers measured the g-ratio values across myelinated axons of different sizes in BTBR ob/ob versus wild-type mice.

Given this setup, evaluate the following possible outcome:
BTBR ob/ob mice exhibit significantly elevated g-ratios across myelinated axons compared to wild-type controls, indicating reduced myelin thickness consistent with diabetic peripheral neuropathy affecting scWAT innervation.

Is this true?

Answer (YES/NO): NO